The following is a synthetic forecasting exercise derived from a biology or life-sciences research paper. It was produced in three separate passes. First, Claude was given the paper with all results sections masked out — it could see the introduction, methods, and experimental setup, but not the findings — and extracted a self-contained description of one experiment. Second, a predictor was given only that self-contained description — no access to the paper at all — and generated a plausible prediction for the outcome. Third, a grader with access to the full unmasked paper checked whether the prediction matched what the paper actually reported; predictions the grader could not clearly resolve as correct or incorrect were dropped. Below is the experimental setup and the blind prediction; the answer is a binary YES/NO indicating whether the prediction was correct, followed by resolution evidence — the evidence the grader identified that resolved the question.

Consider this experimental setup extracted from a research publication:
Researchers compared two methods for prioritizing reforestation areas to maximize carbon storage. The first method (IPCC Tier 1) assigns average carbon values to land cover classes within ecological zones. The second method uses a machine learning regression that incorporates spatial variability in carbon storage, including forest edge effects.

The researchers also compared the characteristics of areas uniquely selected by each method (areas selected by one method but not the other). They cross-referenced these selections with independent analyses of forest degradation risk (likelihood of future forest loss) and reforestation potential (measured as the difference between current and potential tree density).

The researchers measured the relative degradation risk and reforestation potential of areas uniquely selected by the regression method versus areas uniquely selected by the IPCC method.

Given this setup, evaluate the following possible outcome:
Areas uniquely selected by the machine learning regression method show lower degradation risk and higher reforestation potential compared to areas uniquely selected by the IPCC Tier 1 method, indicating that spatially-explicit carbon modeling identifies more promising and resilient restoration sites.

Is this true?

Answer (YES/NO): NO